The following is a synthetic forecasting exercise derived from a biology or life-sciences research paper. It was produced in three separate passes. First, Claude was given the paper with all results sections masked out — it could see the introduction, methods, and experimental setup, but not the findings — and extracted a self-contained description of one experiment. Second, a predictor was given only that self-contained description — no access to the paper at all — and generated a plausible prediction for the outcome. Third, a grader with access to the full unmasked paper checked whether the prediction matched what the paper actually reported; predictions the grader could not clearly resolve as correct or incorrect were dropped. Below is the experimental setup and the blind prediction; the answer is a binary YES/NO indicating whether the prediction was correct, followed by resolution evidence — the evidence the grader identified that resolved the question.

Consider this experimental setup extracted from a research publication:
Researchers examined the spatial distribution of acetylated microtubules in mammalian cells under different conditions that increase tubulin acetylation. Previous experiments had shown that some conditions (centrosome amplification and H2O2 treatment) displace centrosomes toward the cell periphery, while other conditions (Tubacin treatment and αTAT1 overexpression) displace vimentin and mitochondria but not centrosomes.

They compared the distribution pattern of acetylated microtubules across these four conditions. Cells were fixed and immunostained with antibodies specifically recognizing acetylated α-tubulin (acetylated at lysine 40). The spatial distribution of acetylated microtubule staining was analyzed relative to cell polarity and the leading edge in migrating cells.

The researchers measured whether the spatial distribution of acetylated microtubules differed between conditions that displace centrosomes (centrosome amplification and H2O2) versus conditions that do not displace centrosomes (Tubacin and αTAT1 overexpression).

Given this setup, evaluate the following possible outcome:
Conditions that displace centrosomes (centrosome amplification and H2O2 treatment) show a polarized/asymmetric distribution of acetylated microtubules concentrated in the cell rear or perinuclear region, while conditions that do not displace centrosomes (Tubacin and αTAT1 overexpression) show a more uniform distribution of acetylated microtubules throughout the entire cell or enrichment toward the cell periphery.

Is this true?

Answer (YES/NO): NO